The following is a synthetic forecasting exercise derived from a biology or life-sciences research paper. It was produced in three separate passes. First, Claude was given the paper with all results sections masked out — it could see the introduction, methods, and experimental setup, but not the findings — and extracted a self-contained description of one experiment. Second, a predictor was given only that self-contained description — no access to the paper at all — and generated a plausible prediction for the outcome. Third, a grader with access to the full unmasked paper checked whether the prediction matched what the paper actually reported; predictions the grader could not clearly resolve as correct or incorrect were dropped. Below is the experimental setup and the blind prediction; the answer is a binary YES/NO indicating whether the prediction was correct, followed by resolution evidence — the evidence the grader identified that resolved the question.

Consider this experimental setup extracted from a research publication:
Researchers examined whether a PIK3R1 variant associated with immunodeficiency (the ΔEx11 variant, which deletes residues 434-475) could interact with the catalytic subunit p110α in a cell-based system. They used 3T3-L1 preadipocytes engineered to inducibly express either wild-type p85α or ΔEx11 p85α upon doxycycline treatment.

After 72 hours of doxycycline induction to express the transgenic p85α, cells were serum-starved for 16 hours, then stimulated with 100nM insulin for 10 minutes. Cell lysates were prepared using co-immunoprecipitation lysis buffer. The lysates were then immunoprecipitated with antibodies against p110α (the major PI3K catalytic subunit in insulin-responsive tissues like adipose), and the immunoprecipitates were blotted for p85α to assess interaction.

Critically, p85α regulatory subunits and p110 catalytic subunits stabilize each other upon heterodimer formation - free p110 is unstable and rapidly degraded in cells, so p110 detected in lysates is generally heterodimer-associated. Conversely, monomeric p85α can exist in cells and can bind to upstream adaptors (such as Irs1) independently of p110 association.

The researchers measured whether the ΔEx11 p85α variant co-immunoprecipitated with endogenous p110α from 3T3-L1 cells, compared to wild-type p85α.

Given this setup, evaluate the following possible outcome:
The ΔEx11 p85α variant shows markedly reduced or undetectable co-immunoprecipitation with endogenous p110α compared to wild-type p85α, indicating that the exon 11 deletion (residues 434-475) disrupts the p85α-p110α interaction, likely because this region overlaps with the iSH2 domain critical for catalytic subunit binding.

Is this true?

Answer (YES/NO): YES